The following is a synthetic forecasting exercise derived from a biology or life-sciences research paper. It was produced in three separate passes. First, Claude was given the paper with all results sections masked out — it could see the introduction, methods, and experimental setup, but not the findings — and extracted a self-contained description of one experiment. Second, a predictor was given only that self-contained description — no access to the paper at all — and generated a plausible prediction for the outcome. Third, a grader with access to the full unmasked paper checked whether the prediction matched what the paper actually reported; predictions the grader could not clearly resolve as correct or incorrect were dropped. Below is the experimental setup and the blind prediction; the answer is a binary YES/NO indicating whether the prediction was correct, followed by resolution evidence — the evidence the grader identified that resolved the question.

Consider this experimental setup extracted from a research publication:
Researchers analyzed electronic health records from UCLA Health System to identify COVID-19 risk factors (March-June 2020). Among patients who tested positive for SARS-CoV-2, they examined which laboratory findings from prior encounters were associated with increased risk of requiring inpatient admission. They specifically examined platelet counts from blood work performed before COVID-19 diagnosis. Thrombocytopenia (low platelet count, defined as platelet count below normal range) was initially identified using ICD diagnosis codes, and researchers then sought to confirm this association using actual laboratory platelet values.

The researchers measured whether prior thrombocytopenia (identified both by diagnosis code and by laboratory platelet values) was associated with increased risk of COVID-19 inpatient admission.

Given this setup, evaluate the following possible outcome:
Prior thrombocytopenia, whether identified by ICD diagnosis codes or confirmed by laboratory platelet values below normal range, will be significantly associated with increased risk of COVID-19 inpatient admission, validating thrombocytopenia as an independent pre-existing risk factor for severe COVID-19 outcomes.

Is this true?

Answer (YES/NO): YES